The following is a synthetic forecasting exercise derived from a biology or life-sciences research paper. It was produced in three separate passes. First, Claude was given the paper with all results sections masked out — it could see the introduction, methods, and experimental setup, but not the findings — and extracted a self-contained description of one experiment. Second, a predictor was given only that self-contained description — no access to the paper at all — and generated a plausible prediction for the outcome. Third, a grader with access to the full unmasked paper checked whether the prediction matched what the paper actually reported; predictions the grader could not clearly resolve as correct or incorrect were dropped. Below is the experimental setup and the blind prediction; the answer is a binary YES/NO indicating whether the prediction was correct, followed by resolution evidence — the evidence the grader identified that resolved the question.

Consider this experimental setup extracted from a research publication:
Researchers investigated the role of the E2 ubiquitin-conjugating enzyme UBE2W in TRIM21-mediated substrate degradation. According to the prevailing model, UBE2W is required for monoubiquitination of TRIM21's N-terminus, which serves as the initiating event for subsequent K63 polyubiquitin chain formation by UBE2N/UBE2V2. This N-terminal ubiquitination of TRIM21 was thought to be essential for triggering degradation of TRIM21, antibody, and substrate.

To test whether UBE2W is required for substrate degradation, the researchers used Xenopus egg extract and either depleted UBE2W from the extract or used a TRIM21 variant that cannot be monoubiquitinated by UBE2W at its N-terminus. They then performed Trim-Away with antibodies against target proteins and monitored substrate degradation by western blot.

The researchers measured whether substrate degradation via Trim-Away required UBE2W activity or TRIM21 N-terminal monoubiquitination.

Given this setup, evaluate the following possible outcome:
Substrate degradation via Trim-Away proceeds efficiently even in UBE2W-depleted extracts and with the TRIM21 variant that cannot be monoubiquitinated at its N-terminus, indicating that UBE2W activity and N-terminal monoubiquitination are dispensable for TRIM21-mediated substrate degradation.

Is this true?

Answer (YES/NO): YES